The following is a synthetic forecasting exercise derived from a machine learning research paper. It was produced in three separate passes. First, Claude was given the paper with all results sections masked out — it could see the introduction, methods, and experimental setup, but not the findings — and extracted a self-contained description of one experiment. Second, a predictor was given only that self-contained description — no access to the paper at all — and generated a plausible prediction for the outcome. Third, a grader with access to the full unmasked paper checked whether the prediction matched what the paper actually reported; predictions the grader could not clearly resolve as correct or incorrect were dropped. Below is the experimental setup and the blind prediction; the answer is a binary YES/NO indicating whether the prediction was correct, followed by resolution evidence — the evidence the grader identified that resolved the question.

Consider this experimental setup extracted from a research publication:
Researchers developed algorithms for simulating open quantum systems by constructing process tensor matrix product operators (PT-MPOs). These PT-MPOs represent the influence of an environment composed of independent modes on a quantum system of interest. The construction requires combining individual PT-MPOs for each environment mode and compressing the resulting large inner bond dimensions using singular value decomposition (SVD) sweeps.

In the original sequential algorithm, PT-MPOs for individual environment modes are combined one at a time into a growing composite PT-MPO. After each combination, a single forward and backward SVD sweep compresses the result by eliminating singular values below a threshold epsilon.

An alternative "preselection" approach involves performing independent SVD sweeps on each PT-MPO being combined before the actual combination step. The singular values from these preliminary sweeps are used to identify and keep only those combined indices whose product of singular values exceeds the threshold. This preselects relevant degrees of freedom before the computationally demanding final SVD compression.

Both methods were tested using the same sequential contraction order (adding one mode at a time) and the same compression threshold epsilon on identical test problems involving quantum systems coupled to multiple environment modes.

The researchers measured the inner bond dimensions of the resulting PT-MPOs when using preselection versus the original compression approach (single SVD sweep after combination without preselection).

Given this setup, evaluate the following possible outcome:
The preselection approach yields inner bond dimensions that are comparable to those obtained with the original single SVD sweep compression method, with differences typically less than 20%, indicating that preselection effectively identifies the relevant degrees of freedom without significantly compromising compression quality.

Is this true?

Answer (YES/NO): NO